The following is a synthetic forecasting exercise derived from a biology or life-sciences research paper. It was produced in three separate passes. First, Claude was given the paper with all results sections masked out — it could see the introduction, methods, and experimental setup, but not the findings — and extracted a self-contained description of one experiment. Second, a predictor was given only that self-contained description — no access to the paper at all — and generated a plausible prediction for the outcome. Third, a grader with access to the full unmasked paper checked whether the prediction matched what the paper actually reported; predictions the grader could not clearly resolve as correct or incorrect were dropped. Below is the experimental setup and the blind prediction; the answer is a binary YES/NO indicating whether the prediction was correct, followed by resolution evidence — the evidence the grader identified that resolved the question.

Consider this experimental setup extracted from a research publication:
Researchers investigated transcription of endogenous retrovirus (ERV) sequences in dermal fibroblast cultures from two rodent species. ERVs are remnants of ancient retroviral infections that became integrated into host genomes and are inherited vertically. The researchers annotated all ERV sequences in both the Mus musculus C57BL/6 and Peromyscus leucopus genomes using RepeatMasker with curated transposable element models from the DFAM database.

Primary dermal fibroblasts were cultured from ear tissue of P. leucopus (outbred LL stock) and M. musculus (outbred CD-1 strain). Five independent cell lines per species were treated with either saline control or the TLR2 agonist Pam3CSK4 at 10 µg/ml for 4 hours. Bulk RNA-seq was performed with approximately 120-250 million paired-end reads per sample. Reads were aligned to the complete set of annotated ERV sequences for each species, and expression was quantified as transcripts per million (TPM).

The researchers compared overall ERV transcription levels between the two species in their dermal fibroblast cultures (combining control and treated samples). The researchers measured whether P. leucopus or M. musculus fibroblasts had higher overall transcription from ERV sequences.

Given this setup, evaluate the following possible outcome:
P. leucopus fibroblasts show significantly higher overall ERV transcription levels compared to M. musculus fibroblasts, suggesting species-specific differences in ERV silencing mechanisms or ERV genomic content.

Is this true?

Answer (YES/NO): NO